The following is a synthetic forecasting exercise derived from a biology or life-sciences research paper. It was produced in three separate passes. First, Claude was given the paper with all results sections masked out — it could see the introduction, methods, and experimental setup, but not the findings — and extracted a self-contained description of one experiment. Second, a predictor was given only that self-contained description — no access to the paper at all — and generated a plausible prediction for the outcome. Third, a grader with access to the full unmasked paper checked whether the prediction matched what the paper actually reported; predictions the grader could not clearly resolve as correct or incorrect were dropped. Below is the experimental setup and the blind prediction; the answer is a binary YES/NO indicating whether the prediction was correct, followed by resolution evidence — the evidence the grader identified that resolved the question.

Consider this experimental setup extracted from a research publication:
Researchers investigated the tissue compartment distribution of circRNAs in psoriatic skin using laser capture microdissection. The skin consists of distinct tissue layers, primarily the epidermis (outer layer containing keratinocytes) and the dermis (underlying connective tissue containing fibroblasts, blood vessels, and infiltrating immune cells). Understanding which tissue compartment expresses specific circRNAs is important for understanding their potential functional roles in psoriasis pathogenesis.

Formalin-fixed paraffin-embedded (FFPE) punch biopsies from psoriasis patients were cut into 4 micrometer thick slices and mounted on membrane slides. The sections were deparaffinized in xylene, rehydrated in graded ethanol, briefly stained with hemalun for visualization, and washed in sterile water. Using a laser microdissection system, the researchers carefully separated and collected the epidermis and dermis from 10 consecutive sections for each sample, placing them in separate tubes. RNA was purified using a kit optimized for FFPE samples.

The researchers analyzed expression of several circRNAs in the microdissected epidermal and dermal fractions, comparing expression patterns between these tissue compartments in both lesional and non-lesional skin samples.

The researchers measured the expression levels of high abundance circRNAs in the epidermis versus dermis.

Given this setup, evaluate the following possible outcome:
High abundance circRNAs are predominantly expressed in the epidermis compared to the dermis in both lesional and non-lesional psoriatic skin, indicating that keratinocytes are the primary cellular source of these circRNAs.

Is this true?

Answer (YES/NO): NO